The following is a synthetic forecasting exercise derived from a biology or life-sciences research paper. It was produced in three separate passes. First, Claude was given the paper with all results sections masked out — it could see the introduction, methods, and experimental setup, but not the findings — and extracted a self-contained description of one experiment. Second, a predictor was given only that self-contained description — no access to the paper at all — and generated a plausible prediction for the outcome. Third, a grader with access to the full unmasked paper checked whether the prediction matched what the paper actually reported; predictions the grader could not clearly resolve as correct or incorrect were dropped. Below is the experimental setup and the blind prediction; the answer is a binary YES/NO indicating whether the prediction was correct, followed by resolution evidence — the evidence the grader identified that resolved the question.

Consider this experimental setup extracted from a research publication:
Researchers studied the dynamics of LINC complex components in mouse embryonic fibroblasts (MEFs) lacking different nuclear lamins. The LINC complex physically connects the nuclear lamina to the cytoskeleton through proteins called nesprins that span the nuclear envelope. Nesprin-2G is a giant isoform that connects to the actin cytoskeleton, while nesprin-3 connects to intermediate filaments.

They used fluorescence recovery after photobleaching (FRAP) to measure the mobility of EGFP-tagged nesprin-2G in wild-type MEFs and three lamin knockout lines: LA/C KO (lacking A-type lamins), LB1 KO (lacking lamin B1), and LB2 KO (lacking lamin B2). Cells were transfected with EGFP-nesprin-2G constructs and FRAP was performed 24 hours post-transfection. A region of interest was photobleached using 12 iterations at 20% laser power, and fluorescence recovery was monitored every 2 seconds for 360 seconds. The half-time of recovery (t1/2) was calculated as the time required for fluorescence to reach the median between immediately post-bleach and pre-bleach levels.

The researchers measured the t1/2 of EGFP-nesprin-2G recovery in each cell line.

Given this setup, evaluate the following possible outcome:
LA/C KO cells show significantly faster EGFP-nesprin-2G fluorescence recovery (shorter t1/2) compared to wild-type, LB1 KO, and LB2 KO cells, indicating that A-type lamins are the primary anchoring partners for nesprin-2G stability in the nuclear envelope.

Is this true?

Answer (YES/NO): YES